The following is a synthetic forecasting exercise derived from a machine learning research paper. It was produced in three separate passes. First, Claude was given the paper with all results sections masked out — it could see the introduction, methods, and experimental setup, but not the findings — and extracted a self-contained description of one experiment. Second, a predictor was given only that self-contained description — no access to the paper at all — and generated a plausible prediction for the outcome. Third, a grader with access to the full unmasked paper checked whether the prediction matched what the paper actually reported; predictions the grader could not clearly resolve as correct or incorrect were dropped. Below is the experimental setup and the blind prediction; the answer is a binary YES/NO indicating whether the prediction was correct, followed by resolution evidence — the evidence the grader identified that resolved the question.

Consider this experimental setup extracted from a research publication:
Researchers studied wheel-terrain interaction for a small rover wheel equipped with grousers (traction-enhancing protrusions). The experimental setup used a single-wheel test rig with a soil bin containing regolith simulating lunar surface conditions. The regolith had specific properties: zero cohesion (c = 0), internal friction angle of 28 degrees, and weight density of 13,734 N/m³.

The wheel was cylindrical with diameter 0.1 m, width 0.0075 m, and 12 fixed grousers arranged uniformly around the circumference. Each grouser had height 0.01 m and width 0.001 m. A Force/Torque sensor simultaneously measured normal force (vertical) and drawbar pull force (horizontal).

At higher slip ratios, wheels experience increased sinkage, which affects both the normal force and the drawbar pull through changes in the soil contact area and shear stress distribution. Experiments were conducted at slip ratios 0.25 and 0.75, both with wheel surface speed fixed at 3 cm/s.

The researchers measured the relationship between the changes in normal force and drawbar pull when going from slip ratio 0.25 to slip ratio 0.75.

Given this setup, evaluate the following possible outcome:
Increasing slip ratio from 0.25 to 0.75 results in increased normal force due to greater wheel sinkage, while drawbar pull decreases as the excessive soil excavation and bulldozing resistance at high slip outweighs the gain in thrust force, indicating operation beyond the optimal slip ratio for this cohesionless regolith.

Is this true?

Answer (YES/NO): NO